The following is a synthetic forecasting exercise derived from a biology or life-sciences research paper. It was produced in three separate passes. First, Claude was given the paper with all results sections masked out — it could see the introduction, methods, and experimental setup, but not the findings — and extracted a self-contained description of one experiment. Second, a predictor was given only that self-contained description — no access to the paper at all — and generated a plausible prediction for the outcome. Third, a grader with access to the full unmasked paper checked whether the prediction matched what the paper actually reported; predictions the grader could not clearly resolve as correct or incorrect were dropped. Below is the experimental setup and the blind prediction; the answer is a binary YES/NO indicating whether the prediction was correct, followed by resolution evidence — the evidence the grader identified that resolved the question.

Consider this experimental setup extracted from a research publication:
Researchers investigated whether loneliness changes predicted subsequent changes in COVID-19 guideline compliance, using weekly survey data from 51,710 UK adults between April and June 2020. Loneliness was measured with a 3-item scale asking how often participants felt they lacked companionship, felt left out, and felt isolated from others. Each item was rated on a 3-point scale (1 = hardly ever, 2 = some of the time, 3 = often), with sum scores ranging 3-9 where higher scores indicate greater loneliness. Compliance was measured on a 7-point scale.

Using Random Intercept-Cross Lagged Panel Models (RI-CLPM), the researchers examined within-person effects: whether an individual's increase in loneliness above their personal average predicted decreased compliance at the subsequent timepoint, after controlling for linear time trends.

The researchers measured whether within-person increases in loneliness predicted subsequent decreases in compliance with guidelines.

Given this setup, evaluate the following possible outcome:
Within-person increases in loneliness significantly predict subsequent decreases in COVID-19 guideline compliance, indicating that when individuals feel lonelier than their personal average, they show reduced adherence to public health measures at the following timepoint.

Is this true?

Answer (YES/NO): NO